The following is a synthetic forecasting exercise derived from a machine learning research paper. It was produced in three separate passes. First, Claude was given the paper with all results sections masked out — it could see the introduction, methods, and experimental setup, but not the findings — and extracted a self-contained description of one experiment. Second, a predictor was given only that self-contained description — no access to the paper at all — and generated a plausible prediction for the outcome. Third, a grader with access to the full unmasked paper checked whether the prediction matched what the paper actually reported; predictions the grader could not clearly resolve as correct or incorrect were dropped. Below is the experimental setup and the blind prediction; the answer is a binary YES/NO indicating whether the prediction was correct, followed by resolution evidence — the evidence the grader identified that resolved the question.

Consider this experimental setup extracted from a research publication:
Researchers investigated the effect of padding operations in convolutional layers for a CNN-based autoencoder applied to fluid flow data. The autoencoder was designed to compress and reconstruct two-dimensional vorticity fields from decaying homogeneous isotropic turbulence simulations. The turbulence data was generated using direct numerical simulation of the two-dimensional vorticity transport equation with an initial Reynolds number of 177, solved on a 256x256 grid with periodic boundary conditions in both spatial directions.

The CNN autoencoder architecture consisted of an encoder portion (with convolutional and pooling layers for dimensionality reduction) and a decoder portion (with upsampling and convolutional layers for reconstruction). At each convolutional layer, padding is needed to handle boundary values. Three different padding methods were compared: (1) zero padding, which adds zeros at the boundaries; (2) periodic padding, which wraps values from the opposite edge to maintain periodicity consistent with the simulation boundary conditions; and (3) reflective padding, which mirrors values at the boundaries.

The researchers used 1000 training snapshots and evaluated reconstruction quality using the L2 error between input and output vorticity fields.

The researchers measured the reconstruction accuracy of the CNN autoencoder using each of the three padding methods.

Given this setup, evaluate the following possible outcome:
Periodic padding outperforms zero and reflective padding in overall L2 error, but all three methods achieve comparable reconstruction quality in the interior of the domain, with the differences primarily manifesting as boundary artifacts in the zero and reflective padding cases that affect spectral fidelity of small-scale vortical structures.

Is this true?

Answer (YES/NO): NO